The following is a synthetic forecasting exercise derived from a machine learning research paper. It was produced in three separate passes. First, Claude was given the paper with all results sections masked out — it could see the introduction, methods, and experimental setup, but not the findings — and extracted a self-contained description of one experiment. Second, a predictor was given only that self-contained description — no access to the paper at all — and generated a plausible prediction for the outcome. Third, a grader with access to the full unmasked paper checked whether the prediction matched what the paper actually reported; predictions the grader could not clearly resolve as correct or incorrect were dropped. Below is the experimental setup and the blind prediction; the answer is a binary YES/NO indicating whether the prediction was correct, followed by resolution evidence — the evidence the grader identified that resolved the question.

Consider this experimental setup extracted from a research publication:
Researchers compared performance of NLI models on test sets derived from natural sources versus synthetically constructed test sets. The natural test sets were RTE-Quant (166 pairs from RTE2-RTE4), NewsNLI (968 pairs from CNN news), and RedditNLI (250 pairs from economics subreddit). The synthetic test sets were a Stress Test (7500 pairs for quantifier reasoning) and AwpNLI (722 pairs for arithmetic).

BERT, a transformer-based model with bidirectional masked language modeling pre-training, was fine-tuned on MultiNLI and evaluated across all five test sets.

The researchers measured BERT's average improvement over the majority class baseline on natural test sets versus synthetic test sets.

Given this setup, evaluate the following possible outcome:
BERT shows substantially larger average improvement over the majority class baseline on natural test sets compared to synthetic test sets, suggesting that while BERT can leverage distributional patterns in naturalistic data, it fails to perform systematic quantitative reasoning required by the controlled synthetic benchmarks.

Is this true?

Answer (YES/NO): YES